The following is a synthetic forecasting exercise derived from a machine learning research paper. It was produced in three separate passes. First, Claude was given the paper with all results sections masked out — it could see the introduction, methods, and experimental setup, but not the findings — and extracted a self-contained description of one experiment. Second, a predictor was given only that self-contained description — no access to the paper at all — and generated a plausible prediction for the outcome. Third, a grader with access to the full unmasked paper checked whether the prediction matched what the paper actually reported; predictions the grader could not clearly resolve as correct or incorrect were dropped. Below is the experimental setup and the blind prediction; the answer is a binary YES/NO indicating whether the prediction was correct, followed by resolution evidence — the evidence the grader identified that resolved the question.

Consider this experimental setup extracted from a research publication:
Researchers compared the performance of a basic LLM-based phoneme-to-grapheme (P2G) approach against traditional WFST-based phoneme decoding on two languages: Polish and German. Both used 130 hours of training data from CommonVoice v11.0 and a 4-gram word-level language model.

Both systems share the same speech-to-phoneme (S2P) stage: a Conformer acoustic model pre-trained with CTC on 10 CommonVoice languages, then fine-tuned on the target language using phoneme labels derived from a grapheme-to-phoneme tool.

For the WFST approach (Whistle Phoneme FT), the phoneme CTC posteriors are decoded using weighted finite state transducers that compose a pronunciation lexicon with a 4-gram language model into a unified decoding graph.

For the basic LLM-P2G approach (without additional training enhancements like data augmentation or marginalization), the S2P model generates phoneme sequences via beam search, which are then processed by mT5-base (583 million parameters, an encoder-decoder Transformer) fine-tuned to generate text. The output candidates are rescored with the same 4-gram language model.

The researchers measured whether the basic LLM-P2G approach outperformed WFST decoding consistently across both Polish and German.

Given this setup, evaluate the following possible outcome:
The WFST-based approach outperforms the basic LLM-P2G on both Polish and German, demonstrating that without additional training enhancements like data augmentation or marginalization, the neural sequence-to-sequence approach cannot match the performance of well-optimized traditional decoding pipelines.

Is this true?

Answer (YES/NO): NO